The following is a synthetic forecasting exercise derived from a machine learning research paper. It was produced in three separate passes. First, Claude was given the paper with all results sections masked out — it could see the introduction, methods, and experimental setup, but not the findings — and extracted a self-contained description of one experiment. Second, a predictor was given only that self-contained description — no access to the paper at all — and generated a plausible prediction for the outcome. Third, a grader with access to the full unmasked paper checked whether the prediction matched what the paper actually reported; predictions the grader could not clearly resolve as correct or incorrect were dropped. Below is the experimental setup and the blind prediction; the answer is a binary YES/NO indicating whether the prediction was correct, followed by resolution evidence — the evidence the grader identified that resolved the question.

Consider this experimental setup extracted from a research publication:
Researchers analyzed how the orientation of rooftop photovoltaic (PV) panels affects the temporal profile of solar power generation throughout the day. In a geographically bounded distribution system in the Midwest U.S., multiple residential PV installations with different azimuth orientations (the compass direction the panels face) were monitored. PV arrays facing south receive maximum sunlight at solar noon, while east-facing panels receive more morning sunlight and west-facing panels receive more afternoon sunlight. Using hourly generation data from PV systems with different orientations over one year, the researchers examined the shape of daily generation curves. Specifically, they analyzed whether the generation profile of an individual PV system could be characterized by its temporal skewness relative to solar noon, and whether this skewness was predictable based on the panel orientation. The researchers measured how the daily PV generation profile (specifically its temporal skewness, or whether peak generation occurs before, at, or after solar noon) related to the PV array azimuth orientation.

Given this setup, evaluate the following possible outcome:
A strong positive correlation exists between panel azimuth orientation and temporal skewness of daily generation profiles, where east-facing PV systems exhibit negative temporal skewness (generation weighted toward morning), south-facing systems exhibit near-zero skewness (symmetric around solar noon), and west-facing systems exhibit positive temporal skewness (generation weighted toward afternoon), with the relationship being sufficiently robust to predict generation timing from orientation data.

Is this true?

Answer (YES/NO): YES